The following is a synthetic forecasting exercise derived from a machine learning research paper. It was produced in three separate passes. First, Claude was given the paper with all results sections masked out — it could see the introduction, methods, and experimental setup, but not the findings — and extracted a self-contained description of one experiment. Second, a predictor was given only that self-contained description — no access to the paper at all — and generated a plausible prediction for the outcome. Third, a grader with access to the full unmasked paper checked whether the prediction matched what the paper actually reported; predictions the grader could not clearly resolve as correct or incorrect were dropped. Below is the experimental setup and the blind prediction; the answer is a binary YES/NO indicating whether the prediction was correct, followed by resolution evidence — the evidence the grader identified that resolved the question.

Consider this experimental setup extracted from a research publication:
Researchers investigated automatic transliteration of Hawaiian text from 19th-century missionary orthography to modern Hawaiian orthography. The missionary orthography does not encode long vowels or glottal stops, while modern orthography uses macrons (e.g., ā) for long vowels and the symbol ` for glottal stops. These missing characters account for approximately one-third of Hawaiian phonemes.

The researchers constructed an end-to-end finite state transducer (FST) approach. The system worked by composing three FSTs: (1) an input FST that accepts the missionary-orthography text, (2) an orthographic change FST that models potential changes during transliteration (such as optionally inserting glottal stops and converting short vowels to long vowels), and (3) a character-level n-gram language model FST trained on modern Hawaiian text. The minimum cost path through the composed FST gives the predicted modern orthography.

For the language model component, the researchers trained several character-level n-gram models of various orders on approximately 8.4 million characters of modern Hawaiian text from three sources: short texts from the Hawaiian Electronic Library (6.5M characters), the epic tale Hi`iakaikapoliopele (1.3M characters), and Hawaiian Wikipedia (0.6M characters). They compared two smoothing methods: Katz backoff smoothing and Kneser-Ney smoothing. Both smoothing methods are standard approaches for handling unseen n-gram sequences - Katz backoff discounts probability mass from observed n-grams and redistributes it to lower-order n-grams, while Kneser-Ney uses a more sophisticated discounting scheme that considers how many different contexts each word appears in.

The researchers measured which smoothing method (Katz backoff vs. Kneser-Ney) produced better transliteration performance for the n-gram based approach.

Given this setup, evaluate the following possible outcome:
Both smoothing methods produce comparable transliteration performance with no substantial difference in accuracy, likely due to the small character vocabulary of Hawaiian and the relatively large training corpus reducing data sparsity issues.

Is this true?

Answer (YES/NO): NO